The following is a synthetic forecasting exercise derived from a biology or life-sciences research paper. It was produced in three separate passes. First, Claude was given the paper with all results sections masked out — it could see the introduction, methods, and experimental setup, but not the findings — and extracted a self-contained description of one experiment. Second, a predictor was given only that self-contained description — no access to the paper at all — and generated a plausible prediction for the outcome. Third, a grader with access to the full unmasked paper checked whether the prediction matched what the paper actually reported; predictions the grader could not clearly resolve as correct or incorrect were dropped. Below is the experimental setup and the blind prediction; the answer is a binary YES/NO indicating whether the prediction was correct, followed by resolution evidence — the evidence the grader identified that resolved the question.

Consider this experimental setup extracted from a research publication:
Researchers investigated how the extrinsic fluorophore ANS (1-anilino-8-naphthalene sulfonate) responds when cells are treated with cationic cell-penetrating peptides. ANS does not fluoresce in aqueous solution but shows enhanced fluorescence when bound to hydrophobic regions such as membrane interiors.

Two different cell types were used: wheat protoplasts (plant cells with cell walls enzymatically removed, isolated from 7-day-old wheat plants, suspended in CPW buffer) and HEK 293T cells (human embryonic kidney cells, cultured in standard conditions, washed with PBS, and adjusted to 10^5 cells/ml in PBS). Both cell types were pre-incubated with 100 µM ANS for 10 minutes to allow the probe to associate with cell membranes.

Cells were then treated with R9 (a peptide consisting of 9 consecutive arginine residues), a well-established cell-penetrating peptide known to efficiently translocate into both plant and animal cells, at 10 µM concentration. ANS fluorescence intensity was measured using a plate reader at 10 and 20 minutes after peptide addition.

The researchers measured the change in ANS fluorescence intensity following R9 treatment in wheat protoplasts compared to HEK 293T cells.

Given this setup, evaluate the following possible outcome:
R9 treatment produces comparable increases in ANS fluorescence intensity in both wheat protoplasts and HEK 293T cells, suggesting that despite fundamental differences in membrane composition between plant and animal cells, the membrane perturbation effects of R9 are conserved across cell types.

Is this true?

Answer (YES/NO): NO